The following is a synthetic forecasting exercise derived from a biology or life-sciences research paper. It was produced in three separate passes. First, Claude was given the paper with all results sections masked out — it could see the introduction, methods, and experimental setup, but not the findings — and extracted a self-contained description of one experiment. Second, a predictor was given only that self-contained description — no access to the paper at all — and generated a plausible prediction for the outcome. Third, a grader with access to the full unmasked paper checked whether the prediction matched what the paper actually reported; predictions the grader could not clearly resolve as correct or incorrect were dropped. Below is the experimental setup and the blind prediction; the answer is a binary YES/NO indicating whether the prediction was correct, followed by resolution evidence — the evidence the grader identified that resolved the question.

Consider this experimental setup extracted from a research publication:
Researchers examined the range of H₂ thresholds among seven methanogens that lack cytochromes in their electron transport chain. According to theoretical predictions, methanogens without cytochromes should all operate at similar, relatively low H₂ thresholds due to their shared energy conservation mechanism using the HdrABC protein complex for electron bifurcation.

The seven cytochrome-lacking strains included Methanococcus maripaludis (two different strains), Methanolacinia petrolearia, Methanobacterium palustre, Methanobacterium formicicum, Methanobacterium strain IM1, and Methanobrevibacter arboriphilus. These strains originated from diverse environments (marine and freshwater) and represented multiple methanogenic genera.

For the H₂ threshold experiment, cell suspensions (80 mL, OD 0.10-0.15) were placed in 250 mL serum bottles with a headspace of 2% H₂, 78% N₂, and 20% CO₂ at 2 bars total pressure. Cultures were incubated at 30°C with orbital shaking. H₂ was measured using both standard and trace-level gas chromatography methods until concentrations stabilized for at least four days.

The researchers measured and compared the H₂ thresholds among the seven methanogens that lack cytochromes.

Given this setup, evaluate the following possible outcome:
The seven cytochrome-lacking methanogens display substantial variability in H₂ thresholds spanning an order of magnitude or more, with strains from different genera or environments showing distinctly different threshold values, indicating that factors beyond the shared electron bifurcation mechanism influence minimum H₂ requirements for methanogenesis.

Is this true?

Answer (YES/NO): NO